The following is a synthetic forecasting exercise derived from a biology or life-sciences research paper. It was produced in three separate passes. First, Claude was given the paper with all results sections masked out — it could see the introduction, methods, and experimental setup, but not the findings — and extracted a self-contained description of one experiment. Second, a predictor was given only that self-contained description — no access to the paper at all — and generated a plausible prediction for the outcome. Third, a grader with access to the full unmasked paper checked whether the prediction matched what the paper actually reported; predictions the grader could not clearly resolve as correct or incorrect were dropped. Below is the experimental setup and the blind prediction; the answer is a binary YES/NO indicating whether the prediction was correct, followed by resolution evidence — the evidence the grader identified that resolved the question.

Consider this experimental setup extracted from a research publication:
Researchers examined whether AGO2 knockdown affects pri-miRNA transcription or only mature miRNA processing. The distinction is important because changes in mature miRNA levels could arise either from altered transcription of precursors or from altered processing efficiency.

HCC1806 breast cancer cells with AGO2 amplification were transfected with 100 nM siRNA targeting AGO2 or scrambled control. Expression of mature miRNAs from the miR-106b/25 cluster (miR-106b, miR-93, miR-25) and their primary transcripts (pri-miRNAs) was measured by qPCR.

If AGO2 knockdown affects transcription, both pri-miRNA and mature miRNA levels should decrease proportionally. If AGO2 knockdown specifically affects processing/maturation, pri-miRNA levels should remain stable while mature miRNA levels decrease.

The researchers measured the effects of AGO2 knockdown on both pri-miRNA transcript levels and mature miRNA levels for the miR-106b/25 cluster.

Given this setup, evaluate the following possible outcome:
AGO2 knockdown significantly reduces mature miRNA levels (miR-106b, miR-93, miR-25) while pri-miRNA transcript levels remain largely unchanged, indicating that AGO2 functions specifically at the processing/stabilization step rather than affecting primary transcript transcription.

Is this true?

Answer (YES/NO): YES